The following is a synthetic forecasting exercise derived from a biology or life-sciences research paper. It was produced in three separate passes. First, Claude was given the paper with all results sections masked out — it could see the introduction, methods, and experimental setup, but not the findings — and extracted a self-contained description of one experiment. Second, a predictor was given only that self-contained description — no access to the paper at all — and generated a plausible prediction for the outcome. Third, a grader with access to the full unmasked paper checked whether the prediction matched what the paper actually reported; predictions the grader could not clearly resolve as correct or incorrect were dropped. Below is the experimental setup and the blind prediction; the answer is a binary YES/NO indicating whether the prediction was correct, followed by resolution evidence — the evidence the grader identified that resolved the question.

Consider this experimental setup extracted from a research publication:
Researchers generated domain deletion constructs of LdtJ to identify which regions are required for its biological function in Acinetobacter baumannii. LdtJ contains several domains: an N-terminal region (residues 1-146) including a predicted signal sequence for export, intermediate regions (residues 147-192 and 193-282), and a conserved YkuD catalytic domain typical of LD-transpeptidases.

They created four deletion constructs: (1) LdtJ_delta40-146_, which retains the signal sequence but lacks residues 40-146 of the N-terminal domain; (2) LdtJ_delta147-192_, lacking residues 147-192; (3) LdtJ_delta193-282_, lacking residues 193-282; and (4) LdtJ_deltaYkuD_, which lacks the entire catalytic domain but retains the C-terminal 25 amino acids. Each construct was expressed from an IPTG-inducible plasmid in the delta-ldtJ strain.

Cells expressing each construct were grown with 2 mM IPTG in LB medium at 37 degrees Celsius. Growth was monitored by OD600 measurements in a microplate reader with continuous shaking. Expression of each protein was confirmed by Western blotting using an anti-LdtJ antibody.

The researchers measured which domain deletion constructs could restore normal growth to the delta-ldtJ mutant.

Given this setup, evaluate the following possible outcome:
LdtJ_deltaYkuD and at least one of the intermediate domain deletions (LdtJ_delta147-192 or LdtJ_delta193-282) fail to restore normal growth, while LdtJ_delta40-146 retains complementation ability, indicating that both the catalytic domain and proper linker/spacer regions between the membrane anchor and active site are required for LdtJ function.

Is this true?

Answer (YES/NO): NO